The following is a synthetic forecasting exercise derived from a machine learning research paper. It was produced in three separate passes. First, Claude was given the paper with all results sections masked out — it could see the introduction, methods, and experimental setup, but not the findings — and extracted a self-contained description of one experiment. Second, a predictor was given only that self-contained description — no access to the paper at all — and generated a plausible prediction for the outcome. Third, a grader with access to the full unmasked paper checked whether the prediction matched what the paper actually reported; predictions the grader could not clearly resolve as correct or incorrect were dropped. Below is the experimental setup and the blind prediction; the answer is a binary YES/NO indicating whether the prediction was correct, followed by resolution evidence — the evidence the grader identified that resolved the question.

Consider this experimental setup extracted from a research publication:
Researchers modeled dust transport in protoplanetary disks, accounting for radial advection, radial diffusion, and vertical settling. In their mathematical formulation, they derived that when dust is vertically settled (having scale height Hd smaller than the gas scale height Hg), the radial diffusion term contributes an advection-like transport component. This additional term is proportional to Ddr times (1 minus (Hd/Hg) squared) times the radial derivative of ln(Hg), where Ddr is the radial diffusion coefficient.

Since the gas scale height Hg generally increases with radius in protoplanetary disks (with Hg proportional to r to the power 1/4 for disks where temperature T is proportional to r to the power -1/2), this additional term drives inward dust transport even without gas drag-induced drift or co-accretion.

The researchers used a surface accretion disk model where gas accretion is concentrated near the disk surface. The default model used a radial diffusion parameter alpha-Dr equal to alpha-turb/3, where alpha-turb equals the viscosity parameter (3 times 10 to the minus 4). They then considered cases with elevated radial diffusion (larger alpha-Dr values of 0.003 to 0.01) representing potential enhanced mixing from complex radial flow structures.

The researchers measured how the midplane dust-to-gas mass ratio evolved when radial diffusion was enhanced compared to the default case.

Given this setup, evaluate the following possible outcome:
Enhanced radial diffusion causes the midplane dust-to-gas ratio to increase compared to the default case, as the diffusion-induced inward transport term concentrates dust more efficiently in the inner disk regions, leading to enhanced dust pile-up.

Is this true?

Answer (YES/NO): NO